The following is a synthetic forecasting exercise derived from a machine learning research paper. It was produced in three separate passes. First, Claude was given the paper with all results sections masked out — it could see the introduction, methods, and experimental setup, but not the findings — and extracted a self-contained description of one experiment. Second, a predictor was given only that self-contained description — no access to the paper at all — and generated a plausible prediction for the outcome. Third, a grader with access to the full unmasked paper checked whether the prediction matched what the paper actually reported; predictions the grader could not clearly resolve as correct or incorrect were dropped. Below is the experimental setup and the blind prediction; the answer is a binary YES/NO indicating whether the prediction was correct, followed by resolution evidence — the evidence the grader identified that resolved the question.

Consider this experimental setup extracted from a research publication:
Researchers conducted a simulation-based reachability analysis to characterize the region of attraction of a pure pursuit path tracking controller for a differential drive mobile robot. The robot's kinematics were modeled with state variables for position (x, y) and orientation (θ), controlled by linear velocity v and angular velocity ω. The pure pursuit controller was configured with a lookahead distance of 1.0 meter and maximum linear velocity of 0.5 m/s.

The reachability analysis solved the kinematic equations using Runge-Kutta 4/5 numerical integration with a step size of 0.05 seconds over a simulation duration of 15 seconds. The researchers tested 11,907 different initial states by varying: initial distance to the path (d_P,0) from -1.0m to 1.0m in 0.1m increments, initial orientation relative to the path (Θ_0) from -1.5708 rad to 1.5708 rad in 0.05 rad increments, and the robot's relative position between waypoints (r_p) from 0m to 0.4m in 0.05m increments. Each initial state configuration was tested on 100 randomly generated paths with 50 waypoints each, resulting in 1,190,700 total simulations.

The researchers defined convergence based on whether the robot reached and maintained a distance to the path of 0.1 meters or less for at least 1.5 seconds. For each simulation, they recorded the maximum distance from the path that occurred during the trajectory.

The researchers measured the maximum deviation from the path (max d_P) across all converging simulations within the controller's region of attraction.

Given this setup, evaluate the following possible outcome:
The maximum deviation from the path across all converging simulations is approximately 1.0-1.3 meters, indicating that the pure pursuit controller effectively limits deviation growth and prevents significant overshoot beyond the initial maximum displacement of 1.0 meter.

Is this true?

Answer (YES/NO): NO